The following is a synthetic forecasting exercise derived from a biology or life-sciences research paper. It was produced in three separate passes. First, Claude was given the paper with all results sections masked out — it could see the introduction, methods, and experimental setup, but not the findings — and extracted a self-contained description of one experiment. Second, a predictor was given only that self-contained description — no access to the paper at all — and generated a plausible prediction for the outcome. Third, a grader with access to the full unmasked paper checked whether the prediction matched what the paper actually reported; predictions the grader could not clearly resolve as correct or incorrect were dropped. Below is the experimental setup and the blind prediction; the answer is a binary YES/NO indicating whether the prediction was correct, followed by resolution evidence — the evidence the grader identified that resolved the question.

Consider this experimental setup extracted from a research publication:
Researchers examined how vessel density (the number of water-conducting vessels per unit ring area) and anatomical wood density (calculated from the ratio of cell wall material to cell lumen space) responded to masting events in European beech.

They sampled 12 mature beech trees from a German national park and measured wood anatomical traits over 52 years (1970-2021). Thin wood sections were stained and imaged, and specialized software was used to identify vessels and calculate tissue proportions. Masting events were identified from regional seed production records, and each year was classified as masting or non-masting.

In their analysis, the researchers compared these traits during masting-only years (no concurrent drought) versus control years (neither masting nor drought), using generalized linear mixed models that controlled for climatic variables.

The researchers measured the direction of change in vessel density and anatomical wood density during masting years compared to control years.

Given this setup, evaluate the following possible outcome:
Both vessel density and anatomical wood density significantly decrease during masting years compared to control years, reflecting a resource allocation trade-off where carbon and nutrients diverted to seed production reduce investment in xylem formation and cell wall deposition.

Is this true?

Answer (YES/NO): NO